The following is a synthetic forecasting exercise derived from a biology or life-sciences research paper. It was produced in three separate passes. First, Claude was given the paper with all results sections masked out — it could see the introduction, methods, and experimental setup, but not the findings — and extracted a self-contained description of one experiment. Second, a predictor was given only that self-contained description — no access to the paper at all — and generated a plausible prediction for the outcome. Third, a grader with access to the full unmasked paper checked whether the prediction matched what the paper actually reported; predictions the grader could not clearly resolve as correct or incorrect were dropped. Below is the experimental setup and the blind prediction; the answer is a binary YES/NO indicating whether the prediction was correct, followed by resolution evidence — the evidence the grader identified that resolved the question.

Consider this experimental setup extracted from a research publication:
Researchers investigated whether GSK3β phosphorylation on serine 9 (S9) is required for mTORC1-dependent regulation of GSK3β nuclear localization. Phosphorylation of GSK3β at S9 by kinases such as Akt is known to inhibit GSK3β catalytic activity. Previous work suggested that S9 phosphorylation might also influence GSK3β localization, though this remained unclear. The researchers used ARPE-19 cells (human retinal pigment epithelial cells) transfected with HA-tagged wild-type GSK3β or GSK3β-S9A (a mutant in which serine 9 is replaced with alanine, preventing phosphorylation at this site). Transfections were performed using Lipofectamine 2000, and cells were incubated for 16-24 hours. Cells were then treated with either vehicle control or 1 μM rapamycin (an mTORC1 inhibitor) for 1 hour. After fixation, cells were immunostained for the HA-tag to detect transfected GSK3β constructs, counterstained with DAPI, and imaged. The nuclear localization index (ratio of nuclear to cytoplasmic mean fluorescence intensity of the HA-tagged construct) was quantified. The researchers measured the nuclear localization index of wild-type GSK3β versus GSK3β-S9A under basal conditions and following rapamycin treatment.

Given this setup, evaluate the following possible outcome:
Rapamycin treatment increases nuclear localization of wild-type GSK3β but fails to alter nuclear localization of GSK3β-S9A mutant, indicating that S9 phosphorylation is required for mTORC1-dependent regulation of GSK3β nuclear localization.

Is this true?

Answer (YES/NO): NO